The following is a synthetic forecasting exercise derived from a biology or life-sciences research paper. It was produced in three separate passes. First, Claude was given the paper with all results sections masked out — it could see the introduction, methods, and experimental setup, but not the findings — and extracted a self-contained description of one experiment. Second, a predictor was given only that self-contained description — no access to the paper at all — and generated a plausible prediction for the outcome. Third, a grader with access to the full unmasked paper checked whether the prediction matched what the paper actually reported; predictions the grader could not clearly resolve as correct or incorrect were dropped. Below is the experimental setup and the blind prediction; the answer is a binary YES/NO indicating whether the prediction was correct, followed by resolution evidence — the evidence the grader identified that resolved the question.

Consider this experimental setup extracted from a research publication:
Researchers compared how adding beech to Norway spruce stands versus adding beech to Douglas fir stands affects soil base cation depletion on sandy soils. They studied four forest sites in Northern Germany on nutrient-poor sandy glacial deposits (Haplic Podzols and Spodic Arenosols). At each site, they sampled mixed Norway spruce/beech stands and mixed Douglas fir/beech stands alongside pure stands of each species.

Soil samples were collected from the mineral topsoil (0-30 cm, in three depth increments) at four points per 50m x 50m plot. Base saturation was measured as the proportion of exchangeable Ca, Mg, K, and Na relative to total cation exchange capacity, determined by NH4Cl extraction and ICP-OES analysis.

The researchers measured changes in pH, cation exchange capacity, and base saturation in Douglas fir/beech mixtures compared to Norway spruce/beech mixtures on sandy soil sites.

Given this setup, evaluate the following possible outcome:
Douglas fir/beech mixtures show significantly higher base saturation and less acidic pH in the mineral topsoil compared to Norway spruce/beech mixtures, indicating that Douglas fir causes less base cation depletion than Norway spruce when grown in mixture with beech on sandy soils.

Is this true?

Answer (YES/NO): NO